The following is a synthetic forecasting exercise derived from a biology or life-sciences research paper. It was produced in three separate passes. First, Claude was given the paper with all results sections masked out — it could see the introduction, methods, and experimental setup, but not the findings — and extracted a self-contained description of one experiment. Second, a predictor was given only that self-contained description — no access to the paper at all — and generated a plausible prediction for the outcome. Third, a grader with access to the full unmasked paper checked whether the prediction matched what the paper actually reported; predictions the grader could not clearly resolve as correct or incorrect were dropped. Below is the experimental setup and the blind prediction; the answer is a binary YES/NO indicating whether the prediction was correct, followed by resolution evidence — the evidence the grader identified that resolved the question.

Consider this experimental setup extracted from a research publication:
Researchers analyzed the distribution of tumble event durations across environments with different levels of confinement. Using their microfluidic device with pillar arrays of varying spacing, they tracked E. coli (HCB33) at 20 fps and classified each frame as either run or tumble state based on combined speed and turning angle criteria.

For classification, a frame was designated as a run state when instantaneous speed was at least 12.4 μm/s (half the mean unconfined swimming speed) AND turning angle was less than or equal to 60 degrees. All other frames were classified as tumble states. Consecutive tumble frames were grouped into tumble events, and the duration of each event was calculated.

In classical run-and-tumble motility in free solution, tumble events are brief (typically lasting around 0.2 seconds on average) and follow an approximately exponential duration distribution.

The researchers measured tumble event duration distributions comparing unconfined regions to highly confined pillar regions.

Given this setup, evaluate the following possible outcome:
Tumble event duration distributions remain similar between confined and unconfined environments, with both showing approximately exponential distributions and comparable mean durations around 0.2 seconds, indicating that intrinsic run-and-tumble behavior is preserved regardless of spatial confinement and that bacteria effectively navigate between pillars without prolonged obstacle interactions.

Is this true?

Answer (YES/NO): NO